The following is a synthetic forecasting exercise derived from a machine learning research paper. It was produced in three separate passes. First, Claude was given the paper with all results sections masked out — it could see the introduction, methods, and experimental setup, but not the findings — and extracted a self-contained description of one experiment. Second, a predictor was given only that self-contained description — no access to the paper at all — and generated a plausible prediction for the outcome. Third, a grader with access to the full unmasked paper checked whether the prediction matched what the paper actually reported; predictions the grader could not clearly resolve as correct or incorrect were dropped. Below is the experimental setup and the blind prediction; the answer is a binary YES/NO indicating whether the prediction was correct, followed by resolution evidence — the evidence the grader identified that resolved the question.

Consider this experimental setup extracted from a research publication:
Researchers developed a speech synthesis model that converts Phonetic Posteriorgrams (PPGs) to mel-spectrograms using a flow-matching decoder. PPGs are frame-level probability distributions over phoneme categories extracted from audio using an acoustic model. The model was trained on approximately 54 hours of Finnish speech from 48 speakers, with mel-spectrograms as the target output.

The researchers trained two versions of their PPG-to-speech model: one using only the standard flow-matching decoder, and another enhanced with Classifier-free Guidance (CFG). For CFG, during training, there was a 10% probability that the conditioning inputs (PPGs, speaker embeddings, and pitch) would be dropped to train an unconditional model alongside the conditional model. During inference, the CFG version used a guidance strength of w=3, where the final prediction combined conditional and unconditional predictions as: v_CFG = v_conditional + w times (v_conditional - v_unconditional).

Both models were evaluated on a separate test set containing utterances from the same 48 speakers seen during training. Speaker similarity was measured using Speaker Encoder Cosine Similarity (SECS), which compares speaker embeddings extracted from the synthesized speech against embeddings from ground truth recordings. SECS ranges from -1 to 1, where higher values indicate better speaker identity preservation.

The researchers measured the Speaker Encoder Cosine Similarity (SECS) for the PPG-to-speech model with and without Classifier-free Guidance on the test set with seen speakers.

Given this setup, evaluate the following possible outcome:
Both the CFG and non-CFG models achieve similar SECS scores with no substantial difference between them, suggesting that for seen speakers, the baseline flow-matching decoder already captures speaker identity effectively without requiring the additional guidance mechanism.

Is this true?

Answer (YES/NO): NO